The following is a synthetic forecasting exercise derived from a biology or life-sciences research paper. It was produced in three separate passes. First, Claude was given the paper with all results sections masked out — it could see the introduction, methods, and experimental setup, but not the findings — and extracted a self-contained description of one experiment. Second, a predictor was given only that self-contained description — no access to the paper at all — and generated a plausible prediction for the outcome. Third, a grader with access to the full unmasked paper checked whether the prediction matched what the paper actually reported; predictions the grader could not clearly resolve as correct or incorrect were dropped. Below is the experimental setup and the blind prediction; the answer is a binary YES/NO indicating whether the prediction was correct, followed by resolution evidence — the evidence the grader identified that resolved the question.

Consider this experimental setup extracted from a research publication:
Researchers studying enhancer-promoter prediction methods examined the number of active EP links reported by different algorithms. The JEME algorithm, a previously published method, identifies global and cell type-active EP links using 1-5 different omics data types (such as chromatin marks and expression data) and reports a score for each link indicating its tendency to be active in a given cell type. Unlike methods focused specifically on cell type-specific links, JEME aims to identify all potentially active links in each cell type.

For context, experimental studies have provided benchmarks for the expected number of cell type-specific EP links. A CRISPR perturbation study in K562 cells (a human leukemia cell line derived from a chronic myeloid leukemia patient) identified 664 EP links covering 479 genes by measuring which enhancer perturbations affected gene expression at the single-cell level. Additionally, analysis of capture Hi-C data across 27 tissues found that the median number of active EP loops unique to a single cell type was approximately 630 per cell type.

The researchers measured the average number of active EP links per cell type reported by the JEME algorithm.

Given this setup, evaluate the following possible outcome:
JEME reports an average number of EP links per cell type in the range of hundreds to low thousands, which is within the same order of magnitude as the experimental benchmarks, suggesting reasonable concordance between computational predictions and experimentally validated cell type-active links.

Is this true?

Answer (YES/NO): NO